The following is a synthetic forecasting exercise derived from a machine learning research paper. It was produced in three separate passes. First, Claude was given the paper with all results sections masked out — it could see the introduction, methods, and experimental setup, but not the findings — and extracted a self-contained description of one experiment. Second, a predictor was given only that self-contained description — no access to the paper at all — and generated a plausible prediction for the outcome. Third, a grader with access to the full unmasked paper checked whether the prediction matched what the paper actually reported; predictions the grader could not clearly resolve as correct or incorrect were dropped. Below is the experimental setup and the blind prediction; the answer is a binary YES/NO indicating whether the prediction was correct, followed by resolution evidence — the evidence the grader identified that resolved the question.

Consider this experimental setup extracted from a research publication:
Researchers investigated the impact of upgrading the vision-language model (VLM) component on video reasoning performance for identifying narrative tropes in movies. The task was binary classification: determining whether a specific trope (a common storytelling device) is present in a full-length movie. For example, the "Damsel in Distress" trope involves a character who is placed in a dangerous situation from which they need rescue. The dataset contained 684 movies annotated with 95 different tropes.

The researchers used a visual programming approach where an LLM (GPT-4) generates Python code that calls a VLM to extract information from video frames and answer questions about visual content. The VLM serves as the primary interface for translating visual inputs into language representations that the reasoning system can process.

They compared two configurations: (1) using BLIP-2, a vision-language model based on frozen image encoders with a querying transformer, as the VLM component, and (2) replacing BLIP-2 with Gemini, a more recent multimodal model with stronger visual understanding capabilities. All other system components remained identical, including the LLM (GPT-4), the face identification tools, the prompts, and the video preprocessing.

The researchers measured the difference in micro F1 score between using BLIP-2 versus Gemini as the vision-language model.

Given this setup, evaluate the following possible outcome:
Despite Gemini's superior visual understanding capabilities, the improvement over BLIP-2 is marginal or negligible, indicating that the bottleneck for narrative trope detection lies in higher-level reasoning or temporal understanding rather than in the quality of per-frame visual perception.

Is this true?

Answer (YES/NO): NO